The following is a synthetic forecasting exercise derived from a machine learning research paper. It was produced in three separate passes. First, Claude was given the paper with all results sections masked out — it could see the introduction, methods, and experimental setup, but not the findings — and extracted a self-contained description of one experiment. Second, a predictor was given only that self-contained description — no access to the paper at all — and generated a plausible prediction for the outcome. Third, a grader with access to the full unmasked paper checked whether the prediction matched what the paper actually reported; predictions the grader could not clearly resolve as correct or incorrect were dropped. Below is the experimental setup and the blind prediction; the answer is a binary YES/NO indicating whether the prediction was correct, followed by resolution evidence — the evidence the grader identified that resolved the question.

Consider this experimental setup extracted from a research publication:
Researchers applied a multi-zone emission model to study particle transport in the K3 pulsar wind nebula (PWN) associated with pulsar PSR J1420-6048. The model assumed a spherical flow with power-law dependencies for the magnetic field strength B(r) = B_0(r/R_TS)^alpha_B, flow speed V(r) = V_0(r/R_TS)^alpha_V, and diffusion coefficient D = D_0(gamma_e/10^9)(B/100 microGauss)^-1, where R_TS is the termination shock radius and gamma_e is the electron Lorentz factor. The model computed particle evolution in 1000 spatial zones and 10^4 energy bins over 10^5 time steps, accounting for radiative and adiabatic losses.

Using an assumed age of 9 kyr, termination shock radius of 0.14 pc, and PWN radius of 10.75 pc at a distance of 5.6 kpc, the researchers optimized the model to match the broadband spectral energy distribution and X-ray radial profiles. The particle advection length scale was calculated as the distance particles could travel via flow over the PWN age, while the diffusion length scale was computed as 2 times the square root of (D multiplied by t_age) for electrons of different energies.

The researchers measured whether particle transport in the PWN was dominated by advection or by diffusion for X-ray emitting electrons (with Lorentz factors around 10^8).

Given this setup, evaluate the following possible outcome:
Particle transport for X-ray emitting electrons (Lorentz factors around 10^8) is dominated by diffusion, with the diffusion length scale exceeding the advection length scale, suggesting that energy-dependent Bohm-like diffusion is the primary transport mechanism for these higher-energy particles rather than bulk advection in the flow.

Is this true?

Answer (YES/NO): NO